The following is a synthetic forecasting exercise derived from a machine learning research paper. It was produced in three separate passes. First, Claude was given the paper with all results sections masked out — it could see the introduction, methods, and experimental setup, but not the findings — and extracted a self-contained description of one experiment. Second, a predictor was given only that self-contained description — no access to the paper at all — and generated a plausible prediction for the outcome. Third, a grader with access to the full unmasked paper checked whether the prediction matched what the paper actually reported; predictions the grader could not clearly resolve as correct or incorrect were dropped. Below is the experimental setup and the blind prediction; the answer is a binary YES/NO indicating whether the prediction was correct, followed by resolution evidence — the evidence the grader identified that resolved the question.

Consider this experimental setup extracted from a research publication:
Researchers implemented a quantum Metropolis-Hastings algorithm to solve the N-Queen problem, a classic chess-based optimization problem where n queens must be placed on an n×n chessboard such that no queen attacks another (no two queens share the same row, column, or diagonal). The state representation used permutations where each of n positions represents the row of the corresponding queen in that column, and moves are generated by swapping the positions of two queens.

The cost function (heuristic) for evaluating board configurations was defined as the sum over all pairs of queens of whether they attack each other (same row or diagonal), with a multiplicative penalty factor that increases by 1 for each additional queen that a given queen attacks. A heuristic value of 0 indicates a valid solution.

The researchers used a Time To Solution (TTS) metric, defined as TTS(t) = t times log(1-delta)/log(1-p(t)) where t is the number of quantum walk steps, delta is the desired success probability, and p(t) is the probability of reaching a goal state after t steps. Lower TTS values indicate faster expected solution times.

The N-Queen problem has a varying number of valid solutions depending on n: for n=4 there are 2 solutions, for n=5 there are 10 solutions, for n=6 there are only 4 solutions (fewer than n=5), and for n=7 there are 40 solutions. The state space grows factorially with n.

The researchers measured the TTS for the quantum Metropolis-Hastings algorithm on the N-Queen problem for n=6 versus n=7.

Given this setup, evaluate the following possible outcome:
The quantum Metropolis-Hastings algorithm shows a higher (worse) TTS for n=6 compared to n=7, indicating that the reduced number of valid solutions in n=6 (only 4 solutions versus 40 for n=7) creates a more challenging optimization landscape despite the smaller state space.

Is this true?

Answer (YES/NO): NO